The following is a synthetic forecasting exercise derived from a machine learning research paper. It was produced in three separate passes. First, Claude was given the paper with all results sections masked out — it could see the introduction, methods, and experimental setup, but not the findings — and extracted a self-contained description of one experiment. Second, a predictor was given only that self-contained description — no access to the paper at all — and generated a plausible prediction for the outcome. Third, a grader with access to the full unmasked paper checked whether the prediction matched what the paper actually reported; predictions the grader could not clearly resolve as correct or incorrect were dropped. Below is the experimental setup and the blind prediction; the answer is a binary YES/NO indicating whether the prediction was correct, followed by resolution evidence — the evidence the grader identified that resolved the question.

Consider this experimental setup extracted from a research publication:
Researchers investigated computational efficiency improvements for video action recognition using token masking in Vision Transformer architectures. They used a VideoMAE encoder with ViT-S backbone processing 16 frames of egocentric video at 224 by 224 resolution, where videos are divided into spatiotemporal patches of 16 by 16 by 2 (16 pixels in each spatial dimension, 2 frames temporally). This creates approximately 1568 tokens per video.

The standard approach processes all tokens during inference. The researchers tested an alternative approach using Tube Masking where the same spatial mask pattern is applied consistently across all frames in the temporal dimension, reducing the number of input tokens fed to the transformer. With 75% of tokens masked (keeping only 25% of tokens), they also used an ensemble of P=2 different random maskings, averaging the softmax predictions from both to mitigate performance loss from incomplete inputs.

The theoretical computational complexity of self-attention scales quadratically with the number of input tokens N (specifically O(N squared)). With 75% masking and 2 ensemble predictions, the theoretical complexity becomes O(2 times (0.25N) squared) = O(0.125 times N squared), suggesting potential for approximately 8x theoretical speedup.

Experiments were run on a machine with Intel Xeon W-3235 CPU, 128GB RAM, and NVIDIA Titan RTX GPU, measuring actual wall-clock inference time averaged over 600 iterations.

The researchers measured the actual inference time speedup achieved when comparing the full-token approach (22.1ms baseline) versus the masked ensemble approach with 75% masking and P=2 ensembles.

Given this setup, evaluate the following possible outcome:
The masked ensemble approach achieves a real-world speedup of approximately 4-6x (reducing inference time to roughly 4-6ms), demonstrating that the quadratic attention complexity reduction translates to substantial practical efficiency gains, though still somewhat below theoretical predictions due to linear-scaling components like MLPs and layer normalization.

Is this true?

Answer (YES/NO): NO